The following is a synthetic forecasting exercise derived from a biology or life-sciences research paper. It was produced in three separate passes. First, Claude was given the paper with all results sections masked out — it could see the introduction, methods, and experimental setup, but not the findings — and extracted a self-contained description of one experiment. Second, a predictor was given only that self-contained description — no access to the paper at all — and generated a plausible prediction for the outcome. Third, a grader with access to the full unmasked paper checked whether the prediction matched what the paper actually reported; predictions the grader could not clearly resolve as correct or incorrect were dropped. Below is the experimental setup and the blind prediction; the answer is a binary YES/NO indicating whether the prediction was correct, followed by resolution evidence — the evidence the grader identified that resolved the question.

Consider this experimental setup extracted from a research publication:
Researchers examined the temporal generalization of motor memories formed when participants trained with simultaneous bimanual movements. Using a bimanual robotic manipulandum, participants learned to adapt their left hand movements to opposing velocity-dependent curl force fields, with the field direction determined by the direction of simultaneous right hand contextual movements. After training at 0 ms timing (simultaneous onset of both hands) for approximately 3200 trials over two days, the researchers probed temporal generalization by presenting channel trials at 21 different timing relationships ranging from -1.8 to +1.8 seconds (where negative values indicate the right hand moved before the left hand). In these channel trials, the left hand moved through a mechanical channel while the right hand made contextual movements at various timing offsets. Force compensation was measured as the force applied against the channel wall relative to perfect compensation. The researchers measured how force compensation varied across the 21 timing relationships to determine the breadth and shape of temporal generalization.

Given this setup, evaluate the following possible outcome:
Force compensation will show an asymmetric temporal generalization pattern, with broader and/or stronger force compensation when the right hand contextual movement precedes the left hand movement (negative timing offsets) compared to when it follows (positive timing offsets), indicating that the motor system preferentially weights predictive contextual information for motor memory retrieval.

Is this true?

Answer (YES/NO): NO